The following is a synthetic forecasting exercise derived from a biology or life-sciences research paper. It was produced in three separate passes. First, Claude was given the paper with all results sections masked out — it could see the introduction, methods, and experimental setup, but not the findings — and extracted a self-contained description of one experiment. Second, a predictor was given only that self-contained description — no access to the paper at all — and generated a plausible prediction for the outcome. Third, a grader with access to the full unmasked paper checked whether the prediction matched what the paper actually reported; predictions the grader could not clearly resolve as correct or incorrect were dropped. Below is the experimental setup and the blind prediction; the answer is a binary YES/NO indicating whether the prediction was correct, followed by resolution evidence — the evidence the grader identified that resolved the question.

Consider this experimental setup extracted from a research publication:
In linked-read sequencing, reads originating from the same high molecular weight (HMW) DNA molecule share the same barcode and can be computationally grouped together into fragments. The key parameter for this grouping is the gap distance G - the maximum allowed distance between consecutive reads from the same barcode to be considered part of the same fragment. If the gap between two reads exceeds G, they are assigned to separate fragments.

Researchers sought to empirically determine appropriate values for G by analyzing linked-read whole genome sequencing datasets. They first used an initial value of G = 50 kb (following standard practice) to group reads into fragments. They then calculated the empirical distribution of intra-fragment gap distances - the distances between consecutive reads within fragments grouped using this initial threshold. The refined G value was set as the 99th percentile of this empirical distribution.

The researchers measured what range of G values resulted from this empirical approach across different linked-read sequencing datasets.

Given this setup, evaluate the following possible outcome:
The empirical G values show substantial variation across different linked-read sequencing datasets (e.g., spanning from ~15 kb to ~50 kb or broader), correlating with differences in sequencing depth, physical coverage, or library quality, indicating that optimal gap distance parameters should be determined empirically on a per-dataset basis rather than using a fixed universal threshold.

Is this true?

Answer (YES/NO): NO